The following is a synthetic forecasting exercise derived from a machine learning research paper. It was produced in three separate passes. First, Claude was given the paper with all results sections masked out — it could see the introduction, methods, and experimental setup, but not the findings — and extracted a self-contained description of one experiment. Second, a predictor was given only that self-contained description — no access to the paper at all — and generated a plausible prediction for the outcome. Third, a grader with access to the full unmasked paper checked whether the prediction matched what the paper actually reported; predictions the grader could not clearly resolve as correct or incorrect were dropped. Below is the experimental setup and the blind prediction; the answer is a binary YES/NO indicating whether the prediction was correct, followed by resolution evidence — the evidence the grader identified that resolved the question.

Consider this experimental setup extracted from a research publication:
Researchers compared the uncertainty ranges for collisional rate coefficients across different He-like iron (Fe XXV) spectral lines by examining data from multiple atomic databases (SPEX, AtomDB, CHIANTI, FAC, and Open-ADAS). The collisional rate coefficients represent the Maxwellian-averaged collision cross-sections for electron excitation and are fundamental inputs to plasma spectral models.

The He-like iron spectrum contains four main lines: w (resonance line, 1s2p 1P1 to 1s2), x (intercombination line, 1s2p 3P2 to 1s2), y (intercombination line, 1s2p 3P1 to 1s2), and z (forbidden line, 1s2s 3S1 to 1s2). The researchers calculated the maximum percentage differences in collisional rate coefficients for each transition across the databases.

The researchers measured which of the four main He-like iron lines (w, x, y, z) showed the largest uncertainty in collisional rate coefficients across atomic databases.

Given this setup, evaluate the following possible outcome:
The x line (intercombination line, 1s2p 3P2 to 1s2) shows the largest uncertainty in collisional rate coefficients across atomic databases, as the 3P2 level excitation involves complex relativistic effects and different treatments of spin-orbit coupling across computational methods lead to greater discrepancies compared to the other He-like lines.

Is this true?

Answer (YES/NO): NO